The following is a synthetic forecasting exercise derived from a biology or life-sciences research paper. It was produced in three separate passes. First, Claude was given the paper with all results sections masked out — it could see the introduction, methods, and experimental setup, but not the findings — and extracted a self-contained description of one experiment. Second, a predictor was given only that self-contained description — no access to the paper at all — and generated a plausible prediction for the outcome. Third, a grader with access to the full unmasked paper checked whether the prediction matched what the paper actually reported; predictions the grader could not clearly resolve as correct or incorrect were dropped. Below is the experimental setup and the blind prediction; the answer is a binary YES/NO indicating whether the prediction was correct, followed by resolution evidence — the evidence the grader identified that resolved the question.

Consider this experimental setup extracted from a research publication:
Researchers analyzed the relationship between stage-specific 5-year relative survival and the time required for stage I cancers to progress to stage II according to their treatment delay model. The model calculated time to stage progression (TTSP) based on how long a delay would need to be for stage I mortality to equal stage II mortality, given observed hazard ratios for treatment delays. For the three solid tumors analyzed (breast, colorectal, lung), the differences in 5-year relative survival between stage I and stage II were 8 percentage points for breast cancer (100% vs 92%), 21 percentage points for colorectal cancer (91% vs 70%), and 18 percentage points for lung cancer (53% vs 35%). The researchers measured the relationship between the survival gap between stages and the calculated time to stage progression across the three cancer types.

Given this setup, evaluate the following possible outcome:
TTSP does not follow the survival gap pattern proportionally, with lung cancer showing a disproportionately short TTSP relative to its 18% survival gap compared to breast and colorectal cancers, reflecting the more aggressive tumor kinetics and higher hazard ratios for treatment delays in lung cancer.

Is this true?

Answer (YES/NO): YES